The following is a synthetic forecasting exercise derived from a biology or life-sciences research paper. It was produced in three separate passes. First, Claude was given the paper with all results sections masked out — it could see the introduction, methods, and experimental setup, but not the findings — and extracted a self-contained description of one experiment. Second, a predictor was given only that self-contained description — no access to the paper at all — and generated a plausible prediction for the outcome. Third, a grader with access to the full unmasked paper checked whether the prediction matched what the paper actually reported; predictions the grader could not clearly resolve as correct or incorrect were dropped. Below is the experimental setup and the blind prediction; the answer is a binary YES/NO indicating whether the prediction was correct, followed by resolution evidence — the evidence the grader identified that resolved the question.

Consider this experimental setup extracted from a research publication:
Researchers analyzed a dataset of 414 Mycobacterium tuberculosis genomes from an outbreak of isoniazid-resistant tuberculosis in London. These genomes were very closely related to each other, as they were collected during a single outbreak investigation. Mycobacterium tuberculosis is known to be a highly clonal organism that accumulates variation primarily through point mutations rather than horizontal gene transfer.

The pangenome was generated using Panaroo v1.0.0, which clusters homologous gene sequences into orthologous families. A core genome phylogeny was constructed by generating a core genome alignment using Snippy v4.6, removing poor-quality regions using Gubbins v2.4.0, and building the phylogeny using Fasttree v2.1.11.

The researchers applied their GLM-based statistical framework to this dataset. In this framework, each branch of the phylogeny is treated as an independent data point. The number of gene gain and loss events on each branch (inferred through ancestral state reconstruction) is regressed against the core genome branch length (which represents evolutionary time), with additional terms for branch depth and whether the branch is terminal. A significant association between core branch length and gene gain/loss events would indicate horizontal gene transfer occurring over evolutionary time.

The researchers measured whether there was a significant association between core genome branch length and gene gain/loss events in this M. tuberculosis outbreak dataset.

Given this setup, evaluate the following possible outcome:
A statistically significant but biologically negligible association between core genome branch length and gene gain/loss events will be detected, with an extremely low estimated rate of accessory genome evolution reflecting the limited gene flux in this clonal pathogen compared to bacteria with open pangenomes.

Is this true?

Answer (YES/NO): NO